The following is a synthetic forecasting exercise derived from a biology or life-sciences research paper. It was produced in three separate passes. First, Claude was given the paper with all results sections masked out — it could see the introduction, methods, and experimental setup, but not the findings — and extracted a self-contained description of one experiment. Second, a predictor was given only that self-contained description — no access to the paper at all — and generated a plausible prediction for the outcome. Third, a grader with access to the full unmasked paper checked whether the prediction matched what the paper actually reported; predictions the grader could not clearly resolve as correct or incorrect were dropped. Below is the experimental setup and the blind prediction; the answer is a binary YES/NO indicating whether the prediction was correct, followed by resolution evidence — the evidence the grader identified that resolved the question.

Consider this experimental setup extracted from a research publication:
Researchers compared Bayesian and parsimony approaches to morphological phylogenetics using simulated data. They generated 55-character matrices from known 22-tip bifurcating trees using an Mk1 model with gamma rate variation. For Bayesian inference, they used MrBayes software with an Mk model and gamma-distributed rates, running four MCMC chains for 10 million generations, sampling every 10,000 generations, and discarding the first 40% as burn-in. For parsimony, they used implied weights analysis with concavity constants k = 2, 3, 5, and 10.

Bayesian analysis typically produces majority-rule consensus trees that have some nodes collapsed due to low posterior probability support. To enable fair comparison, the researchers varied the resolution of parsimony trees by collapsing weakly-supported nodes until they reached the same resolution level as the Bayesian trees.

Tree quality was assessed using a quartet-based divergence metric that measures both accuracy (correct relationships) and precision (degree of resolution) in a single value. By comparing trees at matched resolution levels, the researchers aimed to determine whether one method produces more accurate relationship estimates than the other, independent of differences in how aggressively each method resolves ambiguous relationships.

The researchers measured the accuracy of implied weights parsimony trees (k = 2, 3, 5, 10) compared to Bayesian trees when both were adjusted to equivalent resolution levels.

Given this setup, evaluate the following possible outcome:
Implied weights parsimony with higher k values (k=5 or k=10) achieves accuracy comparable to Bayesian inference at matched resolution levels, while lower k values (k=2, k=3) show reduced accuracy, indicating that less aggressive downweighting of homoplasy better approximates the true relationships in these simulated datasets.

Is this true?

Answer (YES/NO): NO